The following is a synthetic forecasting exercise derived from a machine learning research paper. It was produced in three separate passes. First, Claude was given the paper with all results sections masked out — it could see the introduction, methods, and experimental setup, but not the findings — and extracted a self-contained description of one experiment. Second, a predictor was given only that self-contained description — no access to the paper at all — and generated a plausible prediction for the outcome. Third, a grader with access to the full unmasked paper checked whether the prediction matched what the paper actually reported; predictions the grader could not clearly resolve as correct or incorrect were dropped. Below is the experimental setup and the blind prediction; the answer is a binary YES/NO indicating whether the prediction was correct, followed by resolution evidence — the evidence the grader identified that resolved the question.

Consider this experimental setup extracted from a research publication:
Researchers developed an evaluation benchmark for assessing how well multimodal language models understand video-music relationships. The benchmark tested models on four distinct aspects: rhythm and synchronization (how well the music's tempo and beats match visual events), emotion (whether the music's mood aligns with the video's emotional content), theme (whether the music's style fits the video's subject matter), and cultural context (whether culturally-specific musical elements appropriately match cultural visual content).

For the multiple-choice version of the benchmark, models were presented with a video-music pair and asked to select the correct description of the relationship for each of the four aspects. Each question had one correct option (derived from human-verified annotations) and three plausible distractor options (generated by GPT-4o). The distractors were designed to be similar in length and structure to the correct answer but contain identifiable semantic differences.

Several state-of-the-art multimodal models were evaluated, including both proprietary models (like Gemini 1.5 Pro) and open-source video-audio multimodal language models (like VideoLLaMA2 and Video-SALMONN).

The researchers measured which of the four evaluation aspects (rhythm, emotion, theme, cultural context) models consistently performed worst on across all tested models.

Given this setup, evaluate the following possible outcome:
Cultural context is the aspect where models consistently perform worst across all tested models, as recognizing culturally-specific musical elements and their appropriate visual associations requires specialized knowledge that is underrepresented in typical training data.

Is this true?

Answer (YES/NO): NO